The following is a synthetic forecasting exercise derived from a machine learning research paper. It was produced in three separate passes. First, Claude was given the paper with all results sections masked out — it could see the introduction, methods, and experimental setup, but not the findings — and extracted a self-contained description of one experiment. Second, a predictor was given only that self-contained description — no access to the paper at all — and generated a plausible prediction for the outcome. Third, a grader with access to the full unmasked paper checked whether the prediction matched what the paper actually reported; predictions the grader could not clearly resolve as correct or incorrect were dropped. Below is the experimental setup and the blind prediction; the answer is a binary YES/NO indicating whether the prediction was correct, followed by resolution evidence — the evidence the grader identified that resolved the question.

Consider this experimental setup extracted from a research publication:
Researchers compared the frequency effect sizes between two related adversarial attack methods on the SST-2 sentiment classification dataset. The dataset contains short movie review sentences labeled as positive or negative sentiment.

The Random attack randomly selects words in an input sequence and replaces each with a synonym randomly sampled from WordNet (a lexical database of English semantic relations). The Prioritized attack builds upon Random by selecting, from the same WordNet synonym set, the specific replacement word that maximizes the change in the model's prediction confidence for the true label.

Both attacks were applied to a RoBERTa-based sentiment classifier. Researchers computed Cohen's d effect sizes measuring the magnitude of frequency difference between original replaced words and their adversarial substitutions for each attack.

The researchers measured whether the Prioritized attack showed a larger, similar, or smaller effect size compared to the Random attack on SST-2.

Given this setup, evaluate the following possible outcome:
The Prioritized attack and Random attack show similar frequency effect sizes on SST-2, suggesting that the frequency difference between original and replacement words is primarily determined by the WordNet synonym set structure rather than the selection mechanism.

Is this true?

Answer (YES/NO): YES